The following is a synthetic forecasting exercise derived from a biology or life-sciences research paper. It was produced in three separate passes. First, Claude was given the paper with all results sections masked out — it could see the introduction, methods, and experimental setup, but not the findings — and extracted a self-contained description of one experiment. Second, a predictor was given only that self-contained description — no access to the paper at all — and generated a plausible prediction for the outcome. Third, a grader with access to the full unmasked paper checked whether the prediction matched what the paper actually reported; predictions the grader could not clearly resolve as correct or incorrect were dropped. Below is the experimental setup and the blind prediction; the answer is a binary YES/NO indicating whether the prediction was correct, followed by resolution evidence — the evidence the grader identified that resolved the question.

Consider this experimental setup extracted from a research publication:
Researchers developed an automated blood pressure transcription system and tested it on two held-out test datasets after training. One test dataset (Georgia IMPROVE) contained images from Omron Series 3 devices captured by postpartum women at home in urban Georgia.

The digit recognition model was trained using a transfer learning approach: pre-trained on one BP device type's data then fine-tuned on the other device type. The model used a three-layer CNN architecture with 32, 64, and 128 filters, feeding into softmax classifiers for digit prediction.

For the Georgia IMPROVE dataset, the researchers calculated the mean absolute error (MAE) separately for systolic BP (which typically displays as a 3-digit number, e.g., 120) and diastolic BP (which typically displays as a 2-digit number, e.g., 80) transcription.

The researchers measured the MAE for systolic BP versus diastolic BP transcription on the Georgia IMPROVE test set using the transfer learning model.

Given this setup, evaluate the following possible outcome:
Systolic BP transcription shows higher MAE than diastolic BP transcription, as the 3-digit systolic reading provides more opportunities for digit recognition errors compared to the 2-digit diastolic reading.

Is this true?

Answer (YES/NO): NO